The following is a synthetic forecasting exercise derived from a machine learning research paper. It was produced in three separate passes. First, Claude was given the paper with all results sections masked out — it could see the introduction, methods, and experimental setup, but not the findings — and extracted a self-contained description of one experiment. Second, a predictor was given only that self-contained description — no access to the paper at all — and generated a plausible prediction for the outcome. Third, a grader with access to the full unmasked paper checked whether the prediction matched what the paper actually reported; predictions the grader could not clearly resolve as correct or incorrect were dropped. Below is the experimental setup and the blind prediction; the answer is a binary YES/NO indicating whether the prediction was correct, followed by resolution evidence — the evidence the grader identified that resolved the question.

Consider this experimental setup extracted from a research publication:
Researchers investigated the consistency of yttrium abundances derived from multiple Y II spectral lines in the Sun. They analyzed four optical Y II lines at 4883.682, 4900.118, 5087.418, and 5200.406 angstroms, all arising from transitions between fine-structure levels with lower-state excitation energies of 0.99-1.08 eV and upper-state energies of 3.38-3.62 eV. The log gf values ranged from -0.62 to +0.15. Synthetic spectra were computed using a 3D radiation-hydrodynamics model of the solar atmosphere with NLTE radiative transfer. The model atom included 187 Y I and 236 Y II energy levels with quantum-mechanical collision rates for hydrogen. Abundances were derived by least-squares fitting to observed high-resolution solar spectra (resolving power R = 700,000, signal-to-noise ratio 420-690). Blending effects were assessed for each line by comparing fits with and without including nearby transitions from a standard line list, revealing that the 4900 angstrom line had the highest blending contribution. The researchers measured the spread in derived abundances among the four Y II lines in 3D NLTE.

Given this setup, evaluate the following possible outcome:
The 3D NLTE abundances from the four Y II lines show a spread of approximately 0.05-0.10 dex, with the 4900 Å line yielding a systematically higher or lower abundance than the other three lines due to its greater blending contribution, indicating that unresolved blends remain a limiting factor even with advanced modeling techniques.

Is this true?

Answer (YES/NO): NO